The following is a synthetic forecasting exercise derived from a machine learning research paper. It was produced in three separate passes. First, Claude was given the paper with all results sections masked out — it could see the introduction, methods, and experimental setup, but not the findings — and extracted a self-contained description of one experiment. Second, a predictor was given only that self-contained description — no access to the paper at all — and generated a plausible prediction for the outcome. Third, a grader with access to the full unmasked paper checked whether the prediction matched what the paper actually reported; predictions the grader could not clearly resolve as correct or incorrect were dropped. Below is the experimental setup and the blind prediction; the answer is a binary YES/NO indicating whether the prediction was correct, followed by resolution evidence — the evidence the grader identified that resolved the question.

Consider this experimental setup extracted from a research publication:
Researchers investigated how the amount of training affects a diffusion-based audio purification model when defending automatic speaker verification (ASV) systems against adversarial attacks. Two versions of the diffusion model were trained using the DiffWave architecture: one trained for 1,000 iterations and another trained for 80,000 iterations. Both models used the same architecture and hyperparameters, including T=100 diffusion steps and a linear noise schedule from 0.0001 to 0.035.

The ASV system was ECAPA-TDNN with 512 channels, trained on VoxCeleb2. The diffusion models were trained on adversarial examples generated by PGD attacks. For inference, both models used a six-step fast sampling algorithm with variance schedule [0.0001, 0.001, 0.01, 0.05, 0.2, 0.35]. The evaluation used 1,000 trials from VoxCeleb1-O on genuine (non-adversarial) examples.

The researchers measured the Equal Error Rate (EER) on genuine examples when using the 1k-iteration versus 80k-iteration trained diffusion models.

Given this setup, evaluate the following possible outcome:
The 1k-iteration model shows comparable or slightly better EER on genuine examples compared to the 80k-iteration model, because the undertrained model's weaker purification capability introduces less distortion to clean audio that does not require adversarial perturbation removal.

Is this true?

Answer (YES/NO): NO